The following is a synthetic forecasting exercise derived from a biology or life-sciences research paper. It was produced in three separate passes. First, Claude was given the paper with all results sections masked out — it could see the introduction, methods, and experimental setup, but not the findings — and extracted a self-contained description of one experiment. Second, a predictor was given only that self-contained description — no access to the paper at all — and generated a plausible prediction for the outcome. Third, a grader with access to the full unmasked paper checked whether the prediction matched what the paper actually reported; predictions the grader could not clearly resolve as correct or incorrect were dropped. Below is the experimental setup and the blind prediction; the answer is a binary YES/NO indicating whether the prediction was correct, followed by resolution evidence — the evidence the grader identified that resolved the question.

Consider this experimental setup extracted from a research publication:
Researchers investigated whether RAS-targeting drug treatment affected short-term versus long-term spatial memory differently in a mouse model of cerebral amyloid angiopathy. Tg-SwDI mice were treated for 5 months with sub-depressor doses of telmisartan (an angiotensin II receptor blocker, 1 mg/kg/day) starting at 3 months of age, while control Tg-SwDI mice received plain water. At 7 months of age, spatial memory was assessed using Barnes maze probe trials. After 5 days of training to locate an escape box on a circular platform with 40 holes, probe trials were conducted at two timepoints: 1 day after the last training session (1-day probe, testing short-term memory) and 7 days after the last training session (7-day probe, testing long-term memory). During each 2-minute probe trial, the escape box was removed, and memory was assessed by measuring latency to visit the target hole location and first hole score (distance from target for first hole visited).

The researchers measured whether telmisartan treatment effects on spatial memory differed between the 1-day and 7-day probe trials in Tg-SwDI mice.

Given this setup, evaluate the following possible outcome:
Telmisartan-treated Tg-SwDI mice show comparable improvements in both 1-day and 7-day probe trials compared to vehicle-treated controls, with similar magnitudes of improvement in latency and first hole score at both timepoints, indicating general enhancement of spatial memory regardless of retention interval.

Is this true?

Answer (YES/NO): NO